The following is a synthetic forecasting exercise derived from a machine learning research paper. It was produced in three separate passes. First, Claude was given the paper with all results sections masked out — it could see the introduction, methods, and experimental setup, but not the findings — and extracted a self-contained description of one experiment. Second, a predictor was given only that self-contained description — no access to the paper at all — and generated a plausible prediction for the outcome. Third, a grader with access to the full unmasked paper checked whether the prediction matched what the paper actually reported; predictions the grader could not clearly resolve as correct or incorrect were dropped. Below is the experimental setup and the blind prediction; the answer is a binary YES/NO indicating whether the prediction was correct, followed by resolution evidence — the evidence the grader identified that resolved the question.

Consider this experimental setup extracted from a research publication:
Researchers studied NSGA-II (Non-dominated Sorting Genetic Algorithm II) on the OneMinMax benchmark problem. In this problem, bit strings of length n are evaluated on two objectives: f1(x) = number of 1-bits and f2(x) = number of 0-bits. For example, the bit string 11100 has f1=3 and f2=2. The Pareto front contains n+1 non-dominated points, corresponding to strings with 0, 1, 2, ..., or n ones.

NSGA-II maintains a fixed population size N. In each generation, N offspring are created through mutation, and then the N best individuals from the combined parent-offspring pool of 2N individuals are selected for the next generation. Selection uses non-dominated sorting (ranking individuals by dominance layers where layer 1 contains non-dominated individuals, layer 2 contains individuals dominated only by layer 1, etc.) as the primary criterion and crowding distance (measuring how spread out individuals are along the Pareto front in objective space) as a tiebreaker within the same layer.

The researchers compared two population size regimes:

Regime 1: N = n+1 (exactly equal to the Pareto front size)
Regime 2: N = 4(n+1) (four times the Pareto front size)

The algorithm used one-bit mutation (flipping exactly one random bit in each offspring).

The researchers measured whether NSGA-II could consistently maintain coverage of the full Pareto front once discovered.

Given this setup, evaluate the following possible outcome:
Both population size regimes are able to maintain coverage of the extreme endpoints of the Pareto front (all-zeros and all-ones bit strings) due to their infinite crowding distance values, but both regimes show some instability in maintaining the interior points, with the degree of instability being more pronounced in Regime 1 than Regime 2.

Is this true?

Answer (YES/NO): NO